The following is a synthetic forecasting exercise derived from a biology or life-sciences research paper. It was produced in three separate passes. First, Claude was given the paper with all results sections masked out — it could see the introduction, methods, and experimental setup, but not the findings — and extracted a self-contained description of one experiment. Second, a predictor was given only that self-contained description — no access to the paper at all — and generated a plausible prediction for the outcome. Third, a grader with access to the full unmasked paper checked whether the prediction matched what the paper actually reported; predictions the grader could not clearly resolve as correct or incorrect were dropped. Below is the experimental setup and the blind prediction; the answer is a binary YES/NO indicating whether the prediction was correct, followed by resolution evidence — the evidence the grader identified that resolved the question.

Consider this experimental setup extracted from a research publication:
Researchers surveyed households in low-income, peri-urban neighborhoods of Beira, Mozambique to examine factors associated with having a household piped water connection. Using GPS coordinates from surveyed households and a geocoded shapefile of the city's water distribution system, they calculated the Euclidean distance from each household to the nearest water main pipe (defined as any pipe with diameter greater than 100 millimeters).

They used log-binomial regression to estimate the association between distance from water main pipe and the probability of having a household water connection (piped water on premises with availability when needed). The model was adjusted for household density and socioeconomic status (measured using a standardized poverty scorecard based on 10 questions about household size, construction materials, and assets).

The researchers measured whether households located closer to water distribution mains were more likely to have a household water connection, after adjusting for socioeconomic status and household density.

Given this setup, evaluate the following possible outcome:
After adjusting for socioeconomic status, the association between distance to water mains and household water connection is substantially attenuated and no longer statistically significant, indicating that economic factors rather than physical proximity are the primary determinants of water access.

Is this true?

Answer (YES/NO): NO